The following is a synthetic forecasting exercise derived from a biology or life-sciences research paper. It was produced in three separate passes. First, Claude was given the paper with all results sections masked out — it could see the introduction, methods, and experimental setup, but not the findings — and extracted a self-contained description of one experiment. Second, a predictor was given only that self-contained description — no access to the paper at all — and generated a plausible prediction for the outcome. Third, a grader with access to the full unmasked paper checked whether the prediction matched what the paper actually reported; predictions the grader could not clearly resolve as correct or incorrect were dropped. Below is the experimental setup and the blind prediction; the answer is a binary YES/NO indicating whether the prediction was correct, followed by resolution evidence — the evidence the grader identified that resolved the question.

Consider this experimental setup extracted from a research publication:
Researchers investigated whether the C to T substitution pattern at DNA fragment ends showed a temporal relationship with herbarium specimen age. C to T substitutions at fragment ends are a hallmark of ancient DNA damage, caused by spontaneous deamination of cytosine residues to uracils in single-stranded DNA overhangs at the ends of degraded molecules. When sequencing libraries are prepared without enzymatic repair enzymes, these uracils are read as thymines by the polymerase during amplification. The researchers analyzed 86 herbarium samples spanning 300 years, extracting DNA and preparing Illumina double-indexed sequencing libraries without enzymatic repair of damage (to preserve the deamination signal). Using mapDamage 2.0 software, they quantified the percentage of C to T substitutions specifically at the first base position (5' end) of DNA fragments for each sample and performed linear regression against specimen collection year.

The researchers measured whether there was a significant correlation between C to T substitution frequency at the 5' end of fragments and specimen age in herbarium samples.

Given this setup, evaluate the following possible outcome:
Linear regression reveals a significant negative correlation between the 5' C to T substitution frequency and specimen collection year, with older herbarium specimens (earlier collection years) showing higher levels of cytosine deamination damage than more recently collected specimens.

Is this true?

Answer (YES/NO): YES